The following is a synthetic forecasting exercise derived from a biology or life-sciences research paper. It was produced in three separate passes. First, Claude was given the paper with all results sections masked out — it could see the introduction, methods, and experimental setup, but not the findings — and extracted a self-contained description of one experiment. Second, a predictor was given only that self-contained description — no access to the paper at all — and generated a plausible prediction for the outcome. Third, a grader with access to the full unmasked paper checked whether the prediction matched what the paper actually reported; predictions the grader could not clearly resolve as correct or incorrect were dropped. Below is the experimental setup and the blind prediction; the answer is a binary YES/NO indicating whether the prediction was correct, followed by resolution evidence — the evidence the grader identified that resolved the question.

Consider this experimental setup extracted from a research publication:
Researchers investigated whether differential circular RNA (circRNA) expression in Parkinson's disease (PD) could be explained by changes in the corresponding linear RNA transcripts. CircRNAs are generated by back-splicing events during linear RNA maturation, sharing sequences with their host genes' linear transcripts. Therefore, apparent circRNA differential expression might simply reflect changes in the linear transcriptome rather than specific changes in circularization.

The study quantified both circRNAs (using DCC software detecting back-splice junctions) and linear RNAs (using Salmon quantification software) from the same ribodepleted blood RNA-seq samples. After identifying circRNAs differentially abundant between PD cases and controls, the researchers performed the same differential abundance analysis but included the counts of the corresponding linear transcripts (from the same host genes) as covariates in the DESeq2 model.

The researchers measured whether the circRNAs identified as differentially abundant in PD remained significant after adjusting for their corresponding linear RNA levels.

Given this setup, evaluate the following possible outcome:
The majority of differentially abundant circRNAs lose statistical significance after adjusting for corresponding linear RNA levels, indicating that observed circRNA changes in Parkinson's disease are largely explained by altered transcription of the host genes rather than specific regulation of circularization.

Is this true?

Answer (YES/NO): NO